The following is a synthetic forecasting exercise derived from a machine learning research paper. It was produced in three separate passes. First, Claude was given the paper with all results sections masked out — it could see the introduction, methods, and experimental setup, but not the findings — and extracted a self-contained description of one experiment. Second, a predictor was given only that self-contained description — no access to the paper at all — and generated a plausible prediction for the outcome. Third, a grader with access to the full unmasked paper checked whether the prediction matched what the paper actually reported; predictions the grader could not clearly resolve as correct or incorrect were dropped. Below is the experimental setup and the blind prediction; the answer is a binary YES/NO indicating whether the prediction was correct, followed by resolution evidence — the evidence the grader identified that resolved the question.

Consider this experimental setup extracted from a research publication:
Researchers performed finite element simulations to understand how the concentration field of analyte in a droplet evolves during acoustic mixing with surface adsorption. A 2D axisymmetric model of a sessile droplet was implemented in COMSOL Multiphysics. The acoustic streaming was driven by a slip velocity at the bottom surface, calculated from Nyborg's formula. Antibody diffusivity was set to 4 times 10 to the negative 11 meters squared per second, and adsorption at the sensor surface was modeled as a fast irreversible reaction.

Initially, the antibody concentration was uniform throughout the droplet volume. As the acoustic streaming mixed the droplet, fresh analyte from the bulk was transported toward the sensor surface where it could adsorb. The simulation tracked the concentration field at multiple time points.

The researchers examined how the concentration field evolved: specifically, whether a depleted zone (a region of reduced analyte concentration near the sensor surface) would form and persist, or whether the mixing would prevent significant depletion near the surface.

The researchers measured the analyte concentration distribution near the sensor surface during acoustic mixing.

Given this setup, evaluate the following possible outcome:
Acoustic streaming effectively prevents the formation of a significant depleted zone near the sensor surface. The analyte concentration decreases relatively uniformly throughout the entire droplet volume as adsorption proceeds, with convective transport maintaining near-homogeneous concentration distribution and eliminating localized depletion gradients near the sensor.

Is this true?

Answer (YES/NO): YES